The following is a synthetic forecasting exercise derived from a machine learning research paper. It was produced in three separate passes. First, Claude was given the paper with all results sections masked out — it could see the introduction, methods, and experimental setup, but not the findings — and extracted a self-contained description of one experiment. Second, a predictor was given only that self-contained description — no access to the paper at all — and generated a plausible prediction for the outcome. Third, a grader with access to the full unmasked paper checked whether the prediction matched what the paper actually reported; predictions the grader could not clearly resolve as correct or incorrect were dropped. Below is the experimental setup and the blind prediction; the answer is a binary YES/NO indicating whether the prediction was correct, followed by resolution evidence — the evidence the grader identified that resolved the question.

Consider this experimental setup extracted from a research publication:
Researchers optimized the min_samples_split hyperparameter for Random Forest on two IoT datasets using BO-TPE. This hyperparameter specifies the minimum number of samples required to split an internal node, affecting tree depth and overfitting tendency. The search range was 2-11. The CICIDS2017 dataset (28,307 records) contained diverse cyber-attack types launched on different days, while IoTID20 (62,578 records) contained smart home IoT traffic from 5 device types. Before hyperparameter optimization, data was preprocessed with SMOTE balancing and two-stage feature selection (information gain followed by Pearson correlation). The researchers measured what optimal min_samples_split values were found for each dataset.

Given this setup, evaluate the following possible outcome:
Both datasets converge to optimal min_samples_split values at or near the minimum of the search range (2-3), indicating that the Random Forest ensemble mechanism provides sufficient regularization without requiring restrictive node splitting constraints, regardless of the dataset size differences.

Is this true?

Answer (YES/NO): NO